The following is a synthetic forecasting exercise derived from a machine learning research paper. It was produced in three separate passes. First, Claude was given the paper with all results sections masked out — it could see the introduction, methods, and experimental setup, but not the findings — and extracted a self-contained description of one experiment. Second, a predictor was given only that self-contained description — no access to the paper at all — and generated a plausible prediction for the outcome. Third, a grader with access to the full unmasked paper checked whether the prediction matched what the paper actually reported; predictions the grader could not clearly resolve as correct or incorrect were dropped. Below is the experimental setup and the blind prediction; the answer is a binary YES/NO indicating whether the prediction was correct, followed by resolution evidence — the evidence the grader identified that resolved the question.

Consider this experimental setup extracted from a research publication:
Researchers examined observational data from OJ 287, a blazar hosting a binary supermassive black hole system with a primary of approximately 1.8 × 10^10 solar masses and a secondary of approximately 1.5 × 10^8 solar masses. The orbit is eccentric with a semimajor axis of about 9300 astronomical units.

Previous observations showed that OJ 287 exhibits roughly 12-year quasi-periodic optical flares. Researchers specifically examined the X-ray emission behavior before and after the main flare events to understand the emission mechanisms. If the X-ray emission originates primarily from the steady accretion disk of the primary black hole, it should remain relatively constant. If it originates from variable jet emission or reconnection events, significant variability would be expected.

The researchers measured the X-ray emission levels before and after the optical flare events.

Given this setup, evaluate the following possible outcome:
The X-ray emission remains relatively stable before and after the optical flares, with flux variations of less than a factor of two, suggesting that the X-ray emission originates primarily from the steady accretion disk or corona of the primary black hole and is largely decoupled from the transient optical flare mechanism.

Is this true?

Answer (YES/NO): YES